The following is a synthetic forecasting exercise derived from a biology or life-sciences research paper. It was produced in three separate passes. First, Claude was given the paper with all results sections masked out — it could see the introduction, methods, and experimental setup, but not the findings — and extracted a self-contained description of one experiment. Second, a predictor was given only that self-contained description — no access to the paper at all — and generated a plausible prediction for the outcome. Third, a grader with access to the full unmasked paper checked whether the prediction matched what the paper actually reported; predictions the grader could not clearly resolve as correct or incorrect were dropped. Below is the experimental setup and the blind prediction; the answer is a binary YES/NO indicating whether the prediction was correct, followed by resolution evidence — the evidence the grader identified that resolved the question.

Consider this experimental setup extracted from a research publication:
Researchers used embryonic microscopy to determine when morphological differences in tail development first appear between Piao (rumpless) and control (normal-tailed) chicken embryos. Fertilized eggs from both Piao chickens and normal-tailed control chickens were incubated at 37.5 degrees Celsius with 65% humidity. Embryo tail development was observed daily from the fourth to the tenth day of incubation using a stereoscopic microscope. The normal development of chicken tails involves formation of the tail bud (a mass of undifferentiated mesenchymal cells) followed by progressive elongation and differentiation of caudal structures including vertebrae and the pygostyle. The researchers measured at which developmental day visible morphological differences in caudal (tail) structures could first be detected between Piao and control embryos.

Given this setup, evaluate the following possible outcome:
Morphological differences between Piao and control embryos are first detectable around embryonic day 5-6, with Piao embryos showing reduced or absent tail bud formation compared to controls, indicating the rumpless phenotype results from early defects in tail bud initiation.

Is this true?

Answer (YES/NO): NO